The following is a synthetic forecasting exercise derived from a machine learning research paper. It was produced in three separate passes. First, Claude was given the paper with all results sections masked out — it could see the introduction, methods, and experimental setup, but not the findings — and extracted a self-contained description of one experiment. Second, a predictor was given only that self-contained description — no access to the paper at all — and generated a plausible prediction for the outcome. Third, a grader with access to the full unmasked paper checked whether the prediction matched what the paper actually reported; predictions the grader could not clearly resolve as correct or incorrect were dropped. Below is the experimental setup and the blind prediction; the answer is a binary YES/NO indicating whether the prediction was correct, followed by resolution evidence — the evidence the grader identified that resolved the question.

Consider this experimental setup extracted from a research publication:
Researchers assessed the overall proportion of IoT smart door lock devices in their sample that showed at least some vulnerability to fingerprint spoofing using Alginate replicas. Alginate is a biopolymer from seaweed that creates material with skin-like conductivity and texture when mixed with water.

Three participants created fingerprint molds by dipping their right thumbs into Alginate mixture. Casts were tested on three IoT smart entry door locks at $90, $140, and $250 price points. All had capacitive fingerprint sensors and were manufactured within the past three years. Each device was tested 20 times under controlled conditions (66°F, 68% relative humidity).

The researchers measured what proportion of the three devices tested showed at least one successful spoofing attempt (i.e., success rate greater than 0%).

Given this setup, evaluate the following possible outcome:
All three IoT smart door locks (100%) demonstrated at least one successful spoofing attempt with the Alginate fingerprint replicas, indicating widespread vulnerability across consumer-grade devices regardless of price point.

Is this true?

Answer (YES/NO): NO